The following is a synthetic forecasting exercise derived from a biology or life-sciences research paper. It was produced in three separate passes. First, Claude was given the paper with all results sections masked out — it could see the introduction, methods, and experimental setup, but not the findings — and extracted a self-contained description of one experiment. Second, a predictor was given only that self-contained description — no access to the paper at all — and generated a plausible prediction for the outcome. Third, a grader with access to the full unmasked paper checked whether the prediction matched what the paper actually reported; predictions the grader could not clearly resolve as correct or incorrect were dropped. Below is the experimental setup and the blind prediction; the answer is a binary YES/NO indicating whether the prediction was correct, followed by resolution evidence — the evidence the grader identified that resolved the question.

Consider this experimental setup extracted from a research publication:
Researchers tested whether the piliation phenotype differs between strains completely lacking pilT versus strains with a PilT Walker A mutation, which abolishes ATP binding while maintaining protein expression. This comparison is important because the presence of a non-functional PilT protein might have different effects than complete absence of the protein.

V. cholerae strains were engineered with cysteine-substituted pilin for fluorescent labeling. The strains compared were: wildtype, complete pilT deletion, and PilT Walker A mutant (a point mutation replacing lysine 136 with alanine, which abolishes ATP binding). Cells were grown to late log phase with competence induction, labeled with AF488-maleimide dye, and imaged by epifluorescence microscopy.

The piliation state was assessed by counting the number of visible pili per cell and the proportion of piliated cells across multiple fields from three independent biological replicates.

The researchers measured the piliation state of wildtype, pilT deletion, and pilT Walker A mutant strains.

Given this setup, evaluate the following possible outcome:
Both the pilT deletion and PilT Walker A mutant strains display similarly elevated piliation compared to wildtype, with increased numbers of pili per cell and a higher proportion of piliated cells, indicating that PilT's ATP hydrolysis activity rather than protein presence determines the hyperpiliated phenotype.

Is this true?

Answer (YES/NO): NO